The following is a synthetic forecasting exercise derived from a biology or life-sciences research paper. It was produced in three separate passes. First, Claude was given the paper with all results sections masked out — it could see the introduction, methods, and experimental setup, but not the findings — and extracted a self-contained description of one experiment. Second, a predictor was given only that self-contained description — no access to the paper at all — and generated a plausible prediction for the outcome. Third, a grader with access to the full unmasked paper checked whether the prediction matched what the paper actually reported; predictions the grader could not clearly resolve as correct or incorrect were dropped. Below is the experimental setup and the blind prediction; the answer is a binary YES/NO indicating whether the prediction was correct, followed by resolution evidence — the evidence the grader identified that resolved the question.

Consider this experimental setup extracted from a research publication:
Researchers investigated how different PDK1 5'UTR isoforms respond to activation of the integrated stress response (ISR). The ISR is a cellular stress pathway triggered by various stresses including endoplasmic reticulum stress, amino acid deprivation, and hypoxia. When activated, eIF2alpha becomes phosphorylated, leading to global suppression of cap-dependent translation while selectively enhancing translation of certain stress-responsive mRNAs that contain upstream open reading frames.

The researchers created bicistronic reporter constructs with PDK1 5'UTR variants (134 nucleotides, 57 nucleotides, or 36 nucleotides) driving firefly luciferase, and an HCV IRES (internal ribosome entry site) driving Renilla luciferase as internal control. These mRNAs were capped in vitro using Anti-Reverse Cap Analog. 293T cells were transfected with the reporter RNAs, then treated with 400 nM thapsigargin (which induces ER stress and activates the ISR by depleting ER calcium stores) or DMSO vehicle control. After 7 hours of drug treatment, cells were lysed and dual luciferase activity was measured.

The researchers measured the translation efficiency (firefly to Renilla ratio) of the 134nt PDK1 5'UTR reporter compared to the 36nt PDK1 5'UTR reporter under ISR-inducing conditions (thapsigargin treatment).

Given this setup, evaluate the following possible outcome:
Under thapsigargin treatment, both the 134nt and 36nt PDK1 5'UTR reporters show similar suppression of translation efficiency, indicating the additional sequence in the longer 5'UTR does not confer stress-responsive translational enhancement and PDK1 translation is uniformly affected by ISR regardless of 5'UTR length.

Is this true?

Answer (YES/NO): NO